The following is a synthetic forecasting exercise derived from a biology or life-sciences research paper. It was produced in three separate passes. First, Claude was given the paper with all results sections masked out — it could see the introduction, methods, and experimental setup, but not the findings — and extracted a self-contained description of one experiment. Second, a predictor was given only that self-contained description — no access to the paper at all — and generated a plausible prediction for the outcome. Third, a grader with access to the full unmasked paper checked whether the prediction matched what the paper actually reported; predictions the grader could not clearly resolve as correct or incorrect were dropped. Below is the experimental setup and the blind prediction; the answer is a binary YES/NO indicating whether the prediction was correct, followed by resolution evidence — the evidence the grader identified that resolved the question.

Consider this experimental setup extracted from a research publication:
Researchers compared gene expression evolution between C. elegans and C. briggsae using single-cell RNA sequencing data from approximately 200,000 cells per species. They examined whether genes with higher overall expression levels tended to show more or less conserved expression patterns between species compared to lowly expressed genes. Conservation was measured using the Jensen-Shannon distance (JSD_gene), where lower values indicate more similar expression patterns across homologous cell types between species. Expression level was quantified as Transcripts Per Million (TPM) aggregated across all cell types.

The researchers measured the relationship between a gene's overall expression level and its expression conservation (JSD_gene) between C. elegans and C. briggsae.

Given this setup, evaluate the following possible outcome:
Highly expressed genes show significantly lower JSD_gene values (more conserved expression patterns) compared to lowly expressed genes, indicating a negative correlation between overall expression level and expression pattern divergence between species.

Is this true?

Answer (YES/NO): YES